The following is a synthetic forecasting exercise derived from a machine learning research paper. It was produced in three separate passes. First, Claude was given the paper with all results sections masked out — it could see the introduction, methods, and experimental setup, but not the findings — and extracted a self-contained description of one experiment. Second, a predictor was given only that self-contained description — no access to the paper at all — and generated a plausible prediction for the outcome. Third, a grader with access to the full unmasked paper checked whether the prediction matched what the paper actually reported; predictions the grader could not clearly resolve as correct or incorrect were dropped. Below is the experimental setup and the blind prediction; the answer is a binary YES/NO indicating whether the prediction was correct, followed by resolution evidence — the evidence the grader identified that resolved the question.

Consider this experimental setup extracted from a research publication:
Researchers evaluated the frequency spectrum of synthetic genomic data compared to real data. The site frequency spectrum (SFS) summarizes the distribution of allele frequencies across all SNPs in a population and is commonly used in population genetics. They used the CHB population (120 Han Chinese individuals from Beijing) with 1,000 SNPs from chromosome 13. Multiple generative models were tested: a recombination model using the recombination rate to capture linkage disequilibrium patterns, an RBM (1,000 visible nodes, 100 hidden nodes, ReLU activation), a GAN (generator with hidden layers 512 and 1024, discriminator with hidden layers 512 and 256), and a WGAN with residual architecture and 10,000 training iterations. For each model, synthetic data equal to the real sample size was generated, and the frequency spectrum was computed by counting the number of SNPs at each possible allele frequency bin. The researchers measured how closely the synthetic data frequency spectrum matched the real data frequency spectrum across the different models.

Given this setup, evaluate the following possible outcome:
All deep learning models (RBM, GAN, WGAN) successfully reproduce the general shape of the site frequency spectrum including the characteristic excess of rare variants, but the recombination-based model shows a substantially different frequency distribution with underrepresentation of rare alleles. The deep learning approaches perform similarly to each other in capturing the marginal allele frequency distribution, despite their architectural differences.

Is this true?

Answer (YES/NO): NO